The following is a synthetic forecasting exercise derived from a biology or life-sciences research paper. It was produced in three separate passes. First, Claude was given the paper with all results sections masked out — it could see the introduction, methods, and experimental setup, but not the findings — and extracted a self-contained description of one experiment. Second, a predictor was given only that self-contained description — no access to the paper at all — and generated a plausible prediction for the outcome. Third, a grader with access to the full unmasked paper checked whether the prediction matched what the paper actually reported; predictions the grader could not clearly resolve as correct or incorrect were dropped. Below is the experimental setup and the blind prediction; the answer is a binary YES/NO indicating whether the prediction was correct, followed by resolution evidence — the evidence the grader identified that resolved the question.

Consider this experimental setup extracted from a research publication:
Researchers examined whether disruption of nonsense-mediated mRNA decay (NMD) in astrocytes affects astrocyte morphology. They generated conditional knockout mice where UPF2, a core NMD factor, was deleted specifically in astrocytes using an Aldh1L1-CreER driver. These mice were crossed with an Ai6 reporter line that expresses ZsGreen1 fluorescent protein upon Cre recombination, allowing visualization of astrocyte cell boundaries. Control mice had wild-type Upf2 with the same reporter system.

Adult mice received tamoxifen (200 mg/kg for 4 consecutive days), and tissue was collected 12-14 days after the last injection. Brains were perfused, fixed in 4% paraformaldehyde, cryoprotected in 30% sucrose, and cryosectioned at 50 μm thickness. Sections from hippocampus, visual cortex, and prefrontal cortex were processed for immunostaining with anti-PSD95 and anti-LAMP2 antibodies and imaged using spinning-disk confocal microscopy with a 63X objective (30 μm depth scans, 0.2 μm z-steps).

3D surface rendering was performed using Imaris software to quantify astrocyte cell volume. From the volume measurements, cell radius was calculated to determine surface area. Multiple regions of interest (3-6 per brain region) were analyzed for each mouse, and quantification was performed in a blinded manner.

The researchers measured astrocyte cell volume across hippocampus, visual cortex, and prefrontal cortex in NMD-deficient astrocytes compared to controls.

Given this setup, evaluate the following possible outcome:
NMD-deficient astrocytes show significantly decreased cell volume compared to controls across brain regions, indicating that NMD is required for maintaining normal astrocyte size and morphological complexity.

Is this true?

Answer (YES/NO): YES